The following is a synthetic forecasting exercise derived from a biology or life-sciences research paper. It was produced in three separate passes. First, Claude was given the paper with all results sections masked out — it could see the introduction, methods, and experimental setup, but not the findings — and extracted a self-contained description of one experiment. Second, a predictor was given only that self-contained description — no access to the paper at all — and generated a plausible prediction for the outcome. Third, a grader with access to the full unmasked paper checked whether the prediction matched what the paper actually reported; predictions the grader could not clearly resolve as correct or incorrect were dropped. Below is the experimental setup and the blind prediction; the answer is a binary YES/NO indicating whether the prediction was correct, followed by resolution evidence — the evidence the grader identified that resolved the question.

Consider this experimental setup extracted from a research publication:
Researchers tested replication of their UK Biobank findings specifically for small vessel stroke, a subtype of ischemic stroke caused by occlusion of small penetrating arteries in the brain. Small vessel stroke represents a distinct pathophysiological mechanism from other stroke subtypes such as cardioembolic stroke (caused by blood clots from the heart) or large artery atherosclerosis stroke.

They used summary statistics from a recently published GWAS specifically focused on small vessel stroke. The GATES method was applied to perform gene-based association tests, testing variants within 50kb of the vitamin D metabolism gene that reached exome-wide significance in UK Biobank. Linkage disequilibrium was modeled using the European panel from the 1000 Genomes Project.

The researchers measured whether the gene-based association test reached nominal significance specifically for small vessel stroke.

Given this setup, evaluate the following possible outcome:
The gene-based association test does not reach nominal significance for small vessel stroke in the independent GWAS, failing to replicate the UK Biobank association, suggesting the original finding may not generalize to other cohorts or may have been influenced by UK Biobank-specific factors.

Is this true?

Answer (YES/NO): NO